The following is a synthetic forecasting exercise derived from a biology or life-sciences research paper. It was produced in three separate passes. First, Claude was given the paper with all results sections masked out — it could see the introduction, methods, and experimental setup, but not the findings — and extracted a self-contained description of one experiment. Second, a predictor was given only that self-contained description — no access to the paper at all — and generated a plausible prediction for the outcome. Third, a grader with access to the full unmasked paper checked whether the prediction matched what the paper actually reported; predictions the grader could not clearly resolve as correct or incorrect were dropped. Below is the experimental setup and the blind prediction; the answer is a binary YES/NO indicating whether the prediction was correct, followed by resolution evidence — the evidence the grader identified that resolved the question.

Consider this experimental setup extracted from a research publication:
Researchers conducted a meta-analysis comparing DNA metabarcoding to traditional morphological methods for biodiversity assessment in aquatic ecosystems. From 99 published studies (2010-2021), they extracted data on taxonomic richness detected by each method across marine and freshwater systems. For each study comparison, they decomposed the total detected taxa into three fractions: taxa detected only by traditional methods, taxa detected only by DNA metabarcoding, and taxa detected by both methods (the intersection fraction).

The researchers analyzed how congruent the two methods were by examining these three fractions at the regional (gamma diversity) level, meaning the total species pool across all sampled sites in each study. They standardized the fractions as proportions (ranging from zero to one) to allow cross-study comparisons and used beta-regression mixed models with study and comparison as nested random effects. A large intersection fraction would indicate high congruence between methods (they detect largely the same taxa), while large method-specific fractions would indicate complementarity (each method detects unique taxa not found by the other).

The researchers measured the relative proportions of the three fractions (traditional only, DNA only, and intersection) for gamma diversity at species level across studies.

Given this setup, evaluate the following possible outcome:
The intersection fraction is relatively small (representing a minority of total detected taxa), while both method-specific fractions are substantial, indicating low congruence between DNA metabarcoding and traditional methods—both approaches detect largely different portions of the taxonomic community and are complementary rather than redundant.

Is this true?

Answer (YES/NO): NO